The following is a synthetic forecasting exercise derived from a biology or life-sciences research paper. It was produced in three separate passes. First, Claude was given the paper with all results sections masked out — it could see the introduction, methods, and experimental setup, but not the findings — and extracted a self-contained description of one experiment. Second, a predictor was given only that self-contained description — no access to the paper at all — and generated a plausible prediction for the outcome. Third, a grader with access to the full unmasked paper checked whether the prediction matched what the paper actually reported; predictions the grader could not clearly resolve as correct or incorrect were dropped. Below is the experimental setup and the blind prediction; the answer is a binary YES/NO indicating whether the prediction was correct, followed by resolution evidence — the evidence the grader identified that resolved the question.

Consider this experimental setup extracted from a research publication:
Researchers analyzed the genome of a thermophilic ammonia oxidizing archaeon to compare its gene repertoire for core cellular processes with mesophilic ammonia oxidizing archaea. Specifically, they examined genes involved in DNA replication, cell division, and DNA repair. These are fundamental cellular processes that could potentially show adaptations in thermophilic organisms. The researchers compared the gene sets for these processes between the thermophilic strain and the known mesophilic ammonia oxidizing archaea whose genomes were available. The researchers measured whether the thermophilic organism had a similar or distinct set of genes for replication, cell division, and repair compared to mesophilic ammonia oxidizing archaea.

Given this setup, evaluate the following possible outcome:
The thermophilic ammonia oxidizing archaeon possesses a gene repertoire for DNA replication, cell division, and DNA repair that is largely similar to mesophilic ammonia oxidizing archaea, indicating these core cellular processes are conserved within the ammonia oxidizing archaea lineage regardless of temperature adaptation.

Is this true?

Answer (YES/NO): NO